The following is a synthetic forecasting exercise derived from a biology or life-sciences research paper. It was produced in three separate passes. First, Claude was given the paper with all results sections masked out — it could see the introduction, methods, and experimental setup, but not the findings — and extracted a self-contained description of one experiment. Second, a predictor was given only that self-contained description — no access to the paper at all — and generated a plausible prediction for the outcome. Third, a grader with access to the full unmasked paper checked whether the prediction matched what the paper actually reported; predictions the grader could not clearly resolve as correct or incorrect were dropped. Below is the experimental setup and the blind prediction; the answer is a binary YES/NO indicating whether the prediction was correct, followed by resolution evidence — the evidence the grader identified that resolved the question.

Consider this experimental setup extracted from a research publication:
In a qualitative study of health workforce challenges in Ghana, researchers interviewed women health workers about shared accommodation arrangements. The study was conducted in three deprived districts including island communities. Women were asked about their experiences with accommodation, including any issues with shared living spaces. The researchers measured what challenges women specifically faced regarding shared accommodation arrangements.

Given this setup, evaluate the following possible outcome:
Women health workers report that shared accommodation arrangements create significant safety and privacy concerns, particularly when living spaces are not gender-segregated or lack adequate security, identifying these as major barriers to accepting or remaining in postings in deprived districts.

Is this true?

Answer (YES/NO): NO